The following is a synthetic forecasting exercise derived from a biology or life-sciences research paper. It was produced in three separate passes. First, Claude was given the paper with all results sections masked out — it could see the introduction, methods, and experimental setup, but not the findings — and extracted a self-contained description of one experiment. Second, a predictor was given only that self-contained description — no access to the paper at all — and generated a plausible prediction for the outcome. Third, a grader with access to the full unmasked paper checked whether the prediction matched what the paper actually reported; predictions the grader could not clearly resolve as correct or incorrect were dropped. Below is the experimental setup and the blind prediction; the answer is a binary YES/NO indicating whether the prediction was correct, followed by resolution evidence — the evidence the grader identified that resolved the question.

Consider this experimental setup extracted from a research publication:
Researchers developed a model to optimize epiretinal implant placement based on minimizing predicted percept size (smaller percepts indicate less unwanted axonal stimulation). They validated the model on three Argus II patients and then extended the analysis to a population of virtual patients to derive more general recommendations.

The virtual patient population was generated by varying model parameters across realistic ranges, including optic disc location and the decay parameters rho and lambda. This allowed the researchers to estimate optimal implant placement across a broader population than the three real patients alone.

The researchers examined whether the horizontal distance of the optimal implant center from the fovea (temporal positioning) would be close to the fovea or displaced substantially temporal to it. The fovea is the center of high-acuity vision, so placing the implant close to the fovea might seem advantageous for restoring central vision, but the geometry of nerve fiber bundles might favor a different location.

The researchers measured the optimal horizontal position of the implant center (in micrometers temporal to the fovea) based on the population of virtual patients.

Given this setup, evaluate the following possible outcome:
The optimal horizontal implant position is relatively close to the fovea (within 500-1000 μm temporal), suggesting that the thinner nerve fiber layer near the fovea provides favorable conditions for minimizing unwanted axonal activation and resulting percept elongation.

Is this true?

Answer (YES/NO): NO